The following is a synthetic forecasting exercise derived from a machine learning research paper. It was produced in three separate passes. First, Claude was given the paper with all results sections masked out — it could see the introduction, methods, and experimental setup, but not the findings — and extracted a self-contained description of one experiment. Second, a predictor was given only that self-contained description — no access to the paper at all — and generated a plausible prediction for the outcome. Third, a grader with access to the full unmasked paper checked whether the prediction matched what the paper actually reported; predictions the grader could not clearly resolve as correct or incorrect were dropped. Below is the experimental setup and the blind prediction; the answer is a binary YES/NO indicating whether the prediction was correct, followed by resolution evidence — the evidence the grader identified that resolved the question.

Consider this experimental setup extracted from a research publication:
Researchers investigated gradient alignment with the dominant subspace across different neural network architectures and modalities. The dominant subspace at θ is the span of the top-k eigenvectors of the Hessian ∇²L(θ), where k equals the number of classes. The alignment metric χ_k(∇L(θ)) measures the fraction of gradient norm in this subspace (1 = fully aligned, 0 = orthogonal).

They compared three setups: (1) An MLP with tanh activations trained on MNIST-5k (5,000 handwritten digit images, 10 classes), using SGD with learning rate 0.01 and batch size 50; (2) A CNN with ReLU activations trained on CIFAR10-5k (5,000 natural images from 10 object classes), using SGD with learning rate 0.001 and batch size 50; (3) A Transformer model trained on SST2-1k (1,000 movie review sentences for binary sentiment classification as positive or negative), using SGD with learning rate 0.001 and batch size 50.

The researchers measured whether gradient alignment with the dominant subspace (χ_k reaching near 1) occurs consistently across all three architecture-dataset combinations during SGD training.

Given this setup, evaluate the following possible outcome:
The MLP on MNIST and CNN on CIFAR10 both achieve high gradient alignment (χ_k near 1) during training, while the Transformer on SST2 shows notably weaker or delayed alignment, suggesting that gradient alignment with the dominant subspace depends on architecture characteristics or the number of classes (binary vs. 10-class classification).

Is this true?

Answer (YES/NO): NO